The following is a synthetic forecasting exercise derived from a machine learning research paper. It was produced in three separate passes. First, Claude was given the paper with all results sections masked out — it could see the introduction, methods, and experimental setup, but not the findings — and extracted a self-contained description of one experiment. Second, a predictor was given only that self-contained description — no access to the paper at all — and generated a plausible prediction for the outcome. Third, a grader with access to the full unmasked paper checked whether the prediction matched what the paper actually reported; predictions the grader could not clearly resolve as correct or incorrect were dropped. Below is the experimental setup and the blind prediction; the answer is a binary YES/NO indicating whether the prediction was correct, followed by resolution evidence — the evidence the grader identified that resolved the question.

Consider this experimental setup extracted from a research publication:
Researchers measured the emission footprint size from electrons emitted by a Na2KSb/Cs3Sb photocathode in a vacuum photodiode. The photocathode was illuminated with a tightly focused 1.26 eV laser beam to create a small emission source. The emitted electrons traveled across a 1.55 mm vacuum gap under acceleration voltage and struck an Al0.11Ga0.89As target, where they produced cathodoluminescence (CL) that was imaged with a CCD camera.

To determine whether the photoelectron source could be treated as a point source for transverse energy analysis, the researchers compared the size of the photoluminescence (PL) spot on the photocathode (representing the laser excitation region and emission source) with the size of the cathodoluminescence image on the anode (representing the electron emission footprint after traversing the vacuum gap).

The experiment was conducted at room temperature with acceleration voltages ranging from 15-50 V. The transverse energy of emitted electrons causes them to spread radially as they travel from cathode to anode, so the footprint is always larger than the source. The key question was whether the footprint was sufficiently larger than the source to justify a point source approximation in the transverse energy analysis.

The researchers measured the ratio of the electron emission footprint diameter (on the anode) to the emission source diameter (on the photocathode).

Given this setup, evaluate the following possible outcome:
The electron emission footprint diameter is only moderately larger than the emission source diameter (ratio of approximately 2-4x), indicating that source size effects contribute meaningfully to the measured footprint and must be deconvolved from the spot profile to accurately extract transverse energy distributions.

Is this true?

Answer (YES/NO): NO